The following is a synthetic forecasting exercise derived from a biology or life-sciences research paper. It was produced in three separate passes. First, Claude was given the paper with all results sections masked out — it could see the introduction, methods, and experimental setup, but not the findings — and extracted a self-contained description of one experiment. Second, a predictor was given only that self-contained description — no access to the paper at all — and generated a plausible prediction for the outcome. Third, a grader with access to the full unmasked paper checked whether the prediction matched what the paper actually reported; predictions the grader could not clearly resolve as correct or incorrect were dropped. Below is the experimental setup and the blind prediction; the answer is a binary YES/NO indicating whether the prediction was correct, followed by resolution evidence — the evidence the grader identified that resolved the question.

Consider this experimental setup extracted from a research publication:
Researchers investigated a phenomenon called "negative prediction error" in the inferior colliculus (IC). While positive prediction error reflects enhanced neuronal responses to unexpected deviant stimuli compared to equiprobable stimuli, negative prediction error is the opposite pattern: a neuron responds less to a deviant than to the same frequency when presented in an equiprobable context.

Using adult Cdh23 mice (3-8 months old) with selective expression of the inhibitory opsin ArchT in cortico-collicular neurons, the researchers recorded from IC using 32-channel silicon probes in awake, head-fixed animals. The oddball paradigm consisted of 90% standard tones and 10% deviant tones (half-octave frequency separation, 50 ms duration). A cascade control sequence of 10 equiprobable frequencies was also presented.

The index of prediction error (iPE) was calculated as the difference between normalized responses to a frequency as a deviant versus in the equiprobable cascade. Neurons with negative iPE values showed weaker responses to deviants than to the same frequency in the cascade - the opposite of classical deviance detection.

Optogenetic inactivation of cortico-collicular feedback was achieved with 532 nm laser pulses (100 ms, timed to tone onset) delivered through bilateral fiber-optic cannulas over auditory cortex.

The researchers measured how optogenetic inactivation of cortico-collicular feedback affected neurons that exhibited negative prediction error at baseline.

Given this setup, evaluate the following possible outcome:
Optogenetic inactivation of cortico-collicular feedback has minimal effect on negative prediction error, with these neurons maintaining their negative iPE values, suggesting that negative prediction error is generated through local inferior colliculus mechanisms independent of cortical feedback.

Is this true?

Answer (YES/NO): NO